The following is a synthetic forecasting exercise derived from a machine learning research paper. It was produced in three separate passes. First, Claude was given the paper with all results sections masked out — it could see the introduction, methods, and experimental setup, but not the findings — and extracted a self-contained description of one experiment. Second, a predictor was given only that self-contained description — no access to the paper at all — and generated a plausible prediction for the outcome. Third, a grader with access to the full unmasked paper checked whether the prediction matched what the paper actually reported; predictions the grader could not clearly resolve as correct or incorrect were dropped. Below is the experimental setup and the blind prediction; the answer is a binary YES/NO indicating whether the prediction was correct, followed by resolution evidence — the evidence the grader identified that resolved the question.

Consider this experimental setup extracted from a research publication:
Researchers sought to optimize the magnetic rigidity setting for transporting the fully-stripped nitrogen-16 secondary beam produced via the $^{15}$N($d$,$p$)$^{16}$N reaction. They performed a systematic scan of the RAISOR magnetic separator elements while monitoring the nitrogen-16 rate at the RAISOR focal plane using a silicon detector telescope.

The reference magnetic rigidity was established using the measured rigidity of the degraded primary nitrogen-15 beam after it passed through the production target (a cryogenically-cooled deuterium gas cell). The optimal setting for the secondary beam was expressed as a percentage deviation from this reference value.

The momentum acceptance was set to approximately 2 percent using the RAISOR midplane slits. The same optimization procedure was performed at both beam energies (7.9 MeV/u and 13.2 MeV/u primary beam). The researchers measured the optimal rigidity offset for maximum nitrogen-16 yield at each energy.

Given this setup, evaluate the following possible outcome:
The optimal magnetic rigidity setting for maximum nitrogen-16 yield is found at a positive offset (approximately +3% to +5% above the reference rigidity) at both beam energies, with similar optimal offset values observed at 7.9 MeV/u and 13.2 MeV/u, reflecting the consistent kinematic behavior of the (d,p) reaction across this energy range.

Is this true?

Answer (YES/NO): NO